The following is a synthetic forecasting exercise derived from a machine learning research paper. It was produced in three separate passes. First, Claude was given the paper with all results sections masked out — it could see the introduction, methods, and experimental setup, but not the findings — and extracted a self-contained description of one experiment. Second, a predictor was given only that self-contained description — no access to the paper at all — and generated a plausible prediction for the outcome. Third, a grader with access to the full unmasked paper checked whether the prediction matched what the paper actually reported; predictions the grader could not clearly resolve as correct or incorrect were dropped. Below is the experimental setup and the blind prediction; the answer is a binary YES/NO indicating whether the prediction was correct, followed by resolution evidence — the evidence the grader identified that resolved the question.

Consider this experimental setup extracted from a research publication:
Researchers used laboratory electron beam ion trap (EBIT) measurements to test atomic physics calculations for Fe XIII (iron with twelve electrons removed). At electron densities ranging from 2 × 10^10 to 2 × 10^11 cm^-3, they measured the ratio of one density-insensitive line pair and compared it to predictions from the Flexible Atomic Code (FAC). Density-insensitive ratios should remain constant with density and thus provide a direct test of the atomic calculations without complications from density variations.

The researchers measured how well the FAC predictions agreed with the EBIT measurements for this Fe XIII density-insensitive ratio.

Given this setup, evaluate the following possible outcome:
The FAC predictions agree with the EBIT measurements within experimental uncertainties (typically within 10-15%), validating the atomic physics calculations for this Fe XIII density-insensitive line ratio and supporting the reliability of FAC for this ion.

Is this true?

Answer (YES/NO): NO